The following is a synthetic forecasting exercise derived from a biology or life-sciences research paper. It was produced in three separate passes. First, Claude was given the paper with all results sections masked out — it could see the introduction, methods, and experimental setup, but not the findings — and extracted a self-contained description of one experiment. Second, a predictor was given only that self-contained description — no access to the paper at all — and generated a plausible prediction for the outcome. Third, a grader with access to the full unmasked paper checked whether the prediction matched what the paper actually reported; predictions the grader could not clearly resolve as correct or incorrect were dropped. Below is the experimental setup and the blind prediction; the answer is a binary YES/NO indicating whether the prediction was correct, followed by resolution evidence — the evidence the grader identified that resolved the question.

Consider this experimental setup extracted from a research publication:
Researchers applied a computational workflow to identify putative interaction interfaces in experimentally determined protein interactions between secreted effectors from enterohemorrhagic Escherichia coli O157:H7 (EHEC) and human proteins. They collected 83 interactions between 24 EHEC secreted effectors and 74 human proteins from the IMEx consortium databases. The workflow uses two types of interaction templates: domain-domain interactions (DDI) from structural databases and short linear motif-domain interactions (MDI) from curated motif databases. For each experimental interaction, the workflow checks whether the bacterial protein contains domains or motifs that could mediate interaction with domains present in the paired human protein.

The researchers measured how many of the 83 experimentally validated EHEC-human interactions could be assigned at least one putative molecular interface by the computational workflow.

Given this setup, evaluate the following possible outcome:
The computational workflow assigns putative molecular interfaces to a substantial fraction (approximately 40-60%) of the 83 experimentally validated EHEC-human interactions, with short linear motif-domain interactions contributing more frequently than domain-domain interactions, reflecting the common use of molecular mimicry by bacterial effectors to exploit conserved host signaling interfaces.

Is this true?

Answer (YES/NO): NO